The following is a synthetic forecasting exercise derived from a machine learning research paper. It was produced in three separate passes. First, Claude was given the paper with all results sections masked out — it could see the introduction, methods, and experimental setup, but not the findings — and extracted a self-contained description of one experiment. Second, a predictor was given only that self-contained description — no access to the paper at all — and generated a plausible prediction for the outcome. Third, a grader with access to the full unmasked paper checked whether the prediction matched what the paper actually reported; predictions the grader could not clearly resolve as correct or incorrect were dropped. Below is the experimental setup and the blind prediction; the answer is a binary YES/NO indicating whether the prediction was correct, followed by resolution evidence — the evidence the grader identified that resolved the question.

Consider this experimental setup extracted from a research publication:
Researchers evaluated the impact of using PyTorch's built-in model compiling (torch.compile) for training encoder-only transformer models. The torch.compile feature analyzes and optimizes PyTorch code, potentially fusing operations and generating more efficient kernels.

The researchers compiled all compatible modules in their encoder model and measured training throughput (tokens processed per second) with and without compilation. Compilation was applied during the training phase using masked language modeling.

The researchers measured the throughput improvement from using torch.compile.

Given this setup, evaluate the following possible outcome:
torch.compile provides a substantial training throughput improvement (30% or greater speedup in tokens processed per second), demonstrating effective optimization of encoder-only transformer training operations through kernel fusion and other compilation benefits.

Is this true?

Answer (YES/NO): NO